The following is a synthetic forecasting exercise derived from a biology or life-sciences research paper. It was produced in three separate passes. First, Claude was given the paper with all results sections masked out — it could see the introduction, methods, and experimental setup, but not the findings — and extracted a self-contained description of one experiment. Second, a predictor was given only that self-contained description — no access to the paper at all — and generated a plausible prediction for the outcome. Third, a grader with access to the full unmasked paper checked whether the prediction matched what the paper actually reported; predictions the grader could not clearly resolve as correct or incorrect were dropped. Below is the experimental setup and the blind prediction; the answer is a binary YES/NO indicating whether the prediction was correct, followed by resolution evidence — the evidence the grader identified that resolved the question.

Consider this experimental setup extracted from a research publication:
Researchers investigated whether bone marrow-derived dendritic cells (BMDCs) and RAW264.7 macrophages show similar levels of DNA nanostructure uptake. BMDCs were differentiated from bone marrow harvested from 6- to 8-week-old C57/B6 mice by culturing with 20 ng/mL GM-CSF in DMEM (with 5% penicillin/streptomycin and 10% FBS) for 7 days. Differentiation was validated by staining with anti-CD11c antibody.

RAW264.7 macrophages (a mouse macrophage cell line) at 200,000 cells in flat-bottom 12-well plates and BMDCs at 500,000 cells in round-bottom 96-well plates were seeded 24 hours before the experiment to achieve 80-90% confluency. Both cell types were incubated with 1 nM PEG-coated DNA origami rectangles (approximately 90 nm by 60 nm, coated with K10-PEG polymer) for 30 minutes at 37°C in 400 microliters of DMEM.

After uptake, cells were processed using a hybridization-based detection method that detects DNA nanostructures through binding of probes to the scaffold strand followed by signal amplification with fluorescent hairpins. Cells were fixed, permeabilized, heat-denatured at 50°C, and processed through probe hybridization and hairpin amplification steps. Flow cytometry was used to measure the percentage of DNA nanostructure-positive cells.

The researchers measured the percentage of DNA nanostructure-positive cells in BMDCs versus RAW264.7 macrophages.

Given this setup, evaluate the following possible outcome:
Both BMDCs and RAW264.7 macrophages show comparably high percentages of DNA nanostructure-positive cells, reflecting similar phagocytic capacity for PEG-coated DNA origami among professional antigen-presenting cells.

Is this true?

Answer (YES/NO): NO